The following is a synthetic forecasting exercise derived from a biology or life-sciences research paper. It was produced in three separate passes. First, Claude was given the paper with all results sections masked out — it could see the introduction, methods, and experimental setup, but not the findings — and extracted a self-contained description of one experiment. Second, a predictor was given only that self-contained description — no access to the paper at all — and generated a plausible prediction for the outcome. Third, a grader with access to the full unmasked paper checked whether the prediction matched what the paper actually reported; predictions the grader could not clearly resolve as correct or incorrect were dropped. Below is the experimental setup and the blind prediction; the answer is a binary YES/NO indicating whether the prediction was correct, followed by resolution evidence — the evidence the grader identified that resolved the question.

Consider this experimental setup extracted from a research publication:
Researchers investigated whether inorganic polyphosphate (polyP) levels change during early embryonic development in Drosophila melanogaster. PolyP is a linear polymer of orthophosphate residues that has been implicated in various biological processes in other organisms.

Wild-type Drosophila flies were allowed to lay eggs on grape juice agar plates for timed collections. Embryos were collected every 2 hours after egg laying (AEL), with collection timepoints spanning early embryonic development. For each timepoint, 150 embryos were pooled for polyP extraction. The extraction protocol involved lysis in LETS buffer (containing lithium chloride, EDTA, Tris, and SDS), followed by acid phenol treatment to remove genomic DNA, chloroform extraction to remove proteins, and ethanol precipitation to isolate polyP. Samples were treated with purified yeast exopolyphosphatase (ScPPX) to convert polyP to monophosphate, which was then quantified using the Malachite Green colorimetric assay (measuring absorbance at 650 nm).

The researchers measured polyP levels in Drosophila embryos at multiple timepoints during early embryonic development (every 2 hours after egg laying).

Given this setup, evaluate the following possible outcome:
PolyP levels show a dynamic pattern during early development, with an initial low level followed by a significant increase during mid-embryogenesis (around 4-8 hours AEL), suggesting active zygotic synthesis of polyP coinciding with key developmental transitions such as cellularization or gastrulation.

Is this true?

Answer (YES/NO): NO